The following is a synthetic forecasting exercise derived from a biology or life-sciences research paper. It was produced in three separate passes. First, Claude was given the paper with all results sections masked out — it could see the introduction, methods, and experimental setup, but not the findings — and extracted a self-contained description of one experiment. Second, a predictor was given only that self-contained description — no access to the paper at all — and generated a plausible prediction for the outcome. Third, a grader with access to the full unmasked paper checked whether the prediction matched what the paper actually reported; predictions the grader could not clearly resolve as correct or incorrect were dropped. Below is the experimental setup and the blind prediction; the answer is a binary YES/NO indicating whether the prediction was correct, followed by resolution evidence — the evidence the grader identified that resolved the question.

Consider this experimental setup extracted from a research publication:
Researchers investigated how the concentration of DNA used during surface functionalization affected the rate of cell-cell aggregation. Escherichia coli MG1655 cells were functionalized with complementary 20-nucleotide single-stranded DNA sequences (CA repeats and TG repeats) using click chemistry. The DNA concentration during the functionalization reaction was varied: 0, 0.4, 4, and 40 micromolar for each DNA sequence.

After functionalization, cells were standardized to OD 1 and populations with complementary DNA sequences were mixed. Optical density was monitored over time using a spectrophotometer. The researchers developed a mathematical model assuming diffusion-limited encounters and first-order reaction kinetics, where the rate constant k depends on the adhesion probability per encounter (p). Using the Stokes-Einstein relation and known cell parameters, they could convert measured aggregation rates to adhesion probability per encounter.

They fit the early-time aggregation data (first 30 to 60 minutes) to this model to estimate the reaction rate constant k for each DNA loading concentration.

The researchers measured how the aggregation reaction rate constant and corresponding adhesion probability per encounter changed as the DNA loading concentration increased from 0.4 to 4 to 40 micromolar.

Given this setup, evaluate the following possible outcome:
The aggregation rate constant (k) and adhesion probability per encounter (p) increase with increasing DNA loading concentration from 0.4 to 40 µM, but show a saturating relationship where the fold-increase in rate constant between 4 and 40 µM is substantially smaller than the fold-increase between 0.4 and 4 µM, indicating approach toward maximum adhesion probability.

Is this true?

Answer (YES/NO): YES